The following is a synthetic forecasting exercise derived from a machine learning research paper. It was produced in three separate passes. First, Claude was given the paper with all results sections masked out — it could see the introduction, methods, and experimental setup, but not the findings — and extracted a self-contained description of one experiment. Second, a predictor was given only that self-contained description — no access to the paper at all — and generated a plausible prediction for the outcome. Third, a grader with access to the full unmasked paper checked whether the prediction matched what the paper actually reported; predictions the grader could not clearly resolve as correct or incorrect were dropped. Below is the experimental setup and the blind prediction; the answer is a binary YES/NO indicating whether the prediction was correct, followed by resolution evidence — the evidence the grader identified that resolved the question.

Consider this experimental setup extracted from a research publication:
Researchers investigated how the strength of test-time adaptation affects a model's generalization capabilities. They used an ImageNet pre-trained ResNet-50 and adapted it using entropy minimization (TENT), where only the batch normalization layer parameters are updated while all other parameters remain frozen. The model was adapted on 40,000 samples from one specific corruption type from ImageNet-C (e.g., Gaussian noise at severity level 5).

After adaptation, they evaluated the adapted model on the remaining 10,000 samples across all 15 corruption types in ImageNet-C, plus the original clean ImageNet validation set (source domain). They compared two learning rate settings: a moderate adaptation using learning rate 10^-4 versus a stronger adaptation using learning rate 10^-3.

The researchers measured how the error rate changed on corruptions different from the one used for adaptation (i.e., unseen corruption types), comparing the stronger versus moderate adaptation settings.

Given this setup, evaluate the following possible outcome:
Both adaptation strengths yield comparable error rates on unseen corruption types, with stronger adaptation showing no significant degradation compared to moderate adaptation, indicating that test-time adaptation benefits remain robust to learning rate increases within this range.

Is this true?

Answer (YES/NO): NO